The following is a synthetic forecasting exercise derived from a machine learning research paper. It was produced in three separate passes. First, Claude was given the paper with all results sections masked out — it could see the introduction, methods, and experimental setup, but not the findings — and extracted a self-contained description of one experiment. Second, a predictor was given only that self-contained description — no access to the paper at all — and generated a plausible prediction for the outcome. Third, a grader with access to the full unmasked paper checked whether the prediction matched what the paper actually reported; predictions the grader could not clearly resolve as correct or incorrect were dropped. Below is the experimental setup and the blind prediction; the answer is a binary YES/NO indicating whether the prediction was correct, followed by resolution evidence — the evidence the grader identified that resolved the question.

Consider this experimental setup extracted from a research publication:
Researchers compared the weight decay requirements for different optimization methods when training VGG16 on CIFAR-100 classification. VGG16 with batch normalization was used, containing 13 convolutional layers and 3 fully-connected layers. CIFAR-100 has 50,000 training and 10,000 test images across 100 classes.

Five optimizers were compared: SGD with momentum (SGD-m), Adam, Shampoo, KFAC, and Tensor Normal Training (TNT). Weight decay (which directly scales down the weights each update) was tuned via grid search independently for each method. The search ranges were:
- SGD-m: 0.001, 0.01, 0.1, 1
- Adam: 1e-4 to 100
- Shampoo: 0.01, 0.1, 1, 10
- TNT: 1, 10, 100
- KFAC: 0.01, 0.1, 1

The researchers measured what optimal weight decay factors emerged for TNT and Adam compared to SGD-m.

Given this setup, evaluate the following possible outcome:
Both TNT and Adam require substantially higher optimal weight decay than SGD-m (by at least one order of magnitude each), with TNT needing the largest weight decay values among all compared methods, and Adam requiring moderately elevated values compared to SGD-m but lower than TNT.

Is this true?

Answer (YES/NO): NO